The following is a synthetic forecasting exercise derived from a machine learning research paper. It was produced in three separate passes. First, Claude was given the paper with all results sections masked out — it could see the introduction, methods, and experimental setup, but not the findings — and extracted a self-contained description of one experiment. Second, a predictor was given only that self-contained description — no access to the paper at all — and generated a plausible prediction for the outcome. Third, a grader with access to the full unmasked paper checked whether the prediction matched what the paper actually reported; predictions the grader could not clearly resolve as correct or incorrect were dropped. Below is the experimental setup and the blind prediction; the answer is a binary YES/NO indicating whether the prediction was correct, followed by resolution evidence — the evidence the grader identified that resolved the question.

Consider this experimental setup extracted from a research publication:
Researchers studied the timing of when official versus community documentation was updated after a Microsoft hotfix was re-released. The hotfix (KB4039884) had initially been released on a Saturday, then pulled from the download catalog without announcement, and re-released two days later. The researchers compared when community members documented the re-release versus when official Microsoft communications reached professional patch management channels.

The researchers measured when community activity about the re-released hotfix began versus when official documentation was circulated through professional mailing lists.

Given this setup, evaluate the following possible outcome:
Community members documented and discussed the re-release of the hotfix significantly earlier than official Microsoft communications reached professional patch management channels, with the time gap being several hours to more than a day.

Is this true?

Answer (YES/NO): YES